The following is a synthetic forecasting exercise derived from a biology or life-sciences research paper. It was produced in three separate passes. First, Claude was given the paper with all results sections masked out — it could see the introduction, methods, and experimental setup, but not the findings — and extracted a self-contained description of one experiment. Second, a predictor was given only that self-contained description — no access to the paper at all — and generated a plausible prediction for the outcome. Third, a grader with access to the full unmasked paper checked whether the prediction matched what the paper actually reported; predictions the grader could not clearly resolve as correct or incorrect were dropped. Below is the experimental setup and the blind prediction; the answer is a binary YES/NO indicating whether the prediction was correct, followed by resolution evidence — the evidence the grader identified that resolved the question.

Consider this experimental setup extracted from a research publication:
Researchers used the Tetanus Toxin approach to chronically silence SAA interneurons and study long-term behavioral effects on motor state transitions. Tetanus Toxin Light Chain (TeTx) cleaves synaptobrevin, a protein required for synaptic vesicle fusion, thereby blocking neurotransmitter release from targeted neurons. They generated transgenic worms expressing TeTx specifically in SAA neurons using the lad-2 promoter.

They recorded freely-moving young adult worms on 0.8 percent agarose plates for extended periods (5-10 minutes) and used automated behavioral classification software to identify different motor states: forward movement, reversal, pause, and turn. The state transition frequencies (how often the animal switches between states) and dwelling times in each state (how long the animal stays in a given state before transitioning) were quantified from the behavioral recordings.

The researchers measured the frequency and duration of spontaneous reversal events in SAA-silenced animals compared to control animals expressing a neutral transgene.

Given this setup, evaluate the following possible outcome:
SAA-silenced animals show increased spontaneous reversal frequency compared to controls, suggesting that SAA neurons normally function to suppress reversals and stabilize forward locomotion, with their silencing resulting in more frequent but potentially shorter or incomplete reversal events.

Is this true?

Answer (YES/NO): NO